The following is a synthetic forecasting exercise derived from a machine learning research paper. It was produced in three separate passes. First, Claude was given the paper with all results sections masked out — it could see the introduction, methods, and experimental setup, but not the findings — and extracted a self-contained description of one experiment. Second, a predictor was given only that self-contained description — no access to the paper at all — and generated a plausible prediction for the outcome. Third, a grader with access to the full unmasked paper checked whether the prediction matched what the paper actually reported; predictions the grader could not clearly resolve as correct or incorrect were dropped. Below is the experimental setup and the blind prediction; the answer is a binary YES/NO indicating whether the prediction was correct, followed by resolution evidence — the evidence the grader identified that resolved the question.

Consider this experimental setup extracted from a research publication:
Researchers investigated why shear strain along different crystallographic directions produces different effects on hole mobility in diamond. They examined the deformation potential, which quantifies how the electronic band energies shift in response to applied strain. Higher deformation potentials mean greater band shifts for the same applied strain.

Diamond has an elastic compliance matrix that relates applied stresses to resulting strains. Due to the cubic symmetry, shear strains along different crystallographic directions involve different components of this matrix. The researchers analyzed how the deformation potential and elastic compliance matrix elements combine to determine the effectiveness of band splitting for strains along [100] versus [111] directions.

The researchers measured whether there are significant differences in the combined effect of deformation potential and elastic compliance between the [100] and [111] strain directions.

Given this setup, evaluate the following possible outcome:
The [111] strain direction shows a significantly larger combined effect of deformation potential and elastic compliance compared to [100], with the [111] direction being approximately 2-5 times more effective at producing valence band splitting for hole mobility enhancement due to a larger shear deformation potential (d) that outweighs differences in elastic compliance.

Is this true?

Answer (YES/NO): NO